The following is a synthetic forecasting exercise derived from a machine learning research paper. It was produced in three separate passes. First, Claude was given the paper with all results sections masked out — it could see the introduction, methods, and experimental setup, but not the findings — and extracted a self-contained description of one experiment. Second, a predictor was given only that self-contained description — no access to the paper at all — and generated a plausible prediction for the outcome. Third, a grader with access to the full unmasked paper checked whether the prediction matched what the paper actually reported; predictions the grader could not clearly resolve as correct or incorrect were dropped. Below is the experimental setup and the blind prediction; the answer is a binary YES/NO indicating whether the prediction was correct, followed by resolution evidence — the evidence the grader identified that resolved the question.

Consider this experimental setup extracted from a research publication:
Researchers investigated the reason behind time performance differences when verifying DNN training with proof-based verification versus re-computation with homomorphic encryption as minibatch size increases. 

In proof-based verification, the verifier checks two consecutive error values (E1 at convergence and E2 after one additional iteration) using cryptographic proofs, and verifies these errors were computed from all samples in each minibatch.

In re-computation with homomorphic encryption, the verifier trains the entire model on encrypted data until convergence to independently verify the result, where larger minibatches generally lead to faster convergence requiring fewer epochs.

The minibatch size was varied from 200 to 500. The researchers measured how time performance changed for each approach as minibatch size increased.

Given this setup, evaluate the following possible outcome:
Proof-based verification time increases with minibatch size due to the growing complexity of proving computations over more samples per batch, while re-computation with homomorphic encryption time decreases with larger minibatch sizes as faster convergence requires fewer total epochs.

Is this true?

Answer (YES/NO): YES